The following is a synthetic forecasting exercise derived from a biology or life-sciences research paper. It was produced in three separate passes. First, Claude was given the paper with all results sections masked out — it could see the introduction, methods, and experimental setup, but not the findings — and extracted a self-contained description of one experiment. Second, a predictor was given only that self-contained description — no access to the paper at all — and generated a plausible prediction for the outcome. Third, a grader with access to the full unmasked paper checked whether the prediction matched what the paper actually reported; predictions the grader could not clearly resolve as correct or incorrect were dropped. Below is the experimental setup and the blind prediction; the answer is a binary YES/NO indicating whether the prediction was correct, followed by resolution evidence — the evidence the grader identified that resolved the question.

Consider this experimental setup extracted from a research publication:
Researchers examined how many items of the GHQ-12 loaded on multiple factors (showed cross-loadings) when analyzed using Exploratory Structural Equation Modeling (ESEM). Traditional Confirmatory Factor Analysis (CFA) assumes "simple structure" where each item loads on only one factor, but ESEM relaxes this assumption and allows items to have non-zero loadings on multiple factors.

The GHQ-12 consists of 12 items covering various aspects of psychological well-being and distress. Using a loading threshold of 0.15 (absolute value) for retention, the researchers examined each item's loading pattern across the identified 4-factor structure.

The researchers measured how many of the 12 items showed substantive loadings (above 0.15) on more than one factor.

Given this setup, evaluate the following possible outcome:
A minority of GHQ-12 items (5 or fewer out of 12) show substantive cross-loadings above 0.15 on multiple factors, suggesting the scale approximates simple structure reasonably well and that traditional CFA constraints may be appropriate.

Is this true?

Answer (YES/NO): NO